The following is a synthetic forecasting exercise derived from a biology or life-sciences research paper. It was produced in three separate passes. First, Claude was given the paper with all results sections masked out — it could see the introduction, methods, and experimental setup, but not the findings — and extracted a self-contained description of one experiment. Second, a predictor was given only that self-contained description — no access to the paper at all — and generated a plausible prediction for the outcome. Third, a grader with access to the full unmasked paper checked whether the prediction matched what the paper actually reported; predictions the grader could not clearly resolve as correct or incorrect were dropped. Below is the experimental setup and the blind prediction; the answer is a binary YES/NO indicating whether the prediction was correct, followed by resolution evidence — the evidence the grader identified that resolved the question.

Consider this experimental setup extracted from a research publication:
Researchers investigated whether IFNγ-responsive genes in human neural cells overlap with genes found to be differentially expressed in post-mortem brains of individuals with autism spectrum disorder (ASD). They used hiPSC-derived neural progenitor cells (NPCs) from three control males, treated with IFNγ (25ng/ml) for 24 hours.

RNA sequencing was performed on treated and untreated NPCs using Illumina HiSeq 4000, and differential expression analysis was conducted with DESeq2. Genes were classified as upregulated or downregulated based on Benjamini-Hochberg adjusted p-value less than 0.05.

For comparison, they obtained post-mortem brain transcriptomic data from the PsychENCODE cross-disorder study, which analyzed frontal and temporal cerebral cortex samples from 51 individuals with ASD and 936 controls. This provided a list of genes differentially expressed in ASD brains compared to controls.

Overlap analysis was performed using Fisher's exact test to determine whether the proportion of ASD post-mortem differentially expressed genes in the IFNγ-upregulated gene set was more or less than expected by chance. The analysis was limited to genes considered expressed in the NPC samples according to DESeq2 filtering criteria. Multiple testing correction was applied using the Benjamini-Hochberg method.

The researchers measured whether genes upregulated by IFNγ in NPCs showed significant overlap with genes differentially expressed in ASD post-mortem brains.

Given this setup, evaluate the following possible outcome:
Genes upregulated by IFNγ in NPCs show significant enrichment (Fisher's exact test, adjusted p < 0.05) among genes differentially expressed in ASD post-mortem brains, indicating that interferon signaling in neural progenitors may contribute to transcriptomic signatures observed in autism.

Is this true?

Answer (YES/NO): YES